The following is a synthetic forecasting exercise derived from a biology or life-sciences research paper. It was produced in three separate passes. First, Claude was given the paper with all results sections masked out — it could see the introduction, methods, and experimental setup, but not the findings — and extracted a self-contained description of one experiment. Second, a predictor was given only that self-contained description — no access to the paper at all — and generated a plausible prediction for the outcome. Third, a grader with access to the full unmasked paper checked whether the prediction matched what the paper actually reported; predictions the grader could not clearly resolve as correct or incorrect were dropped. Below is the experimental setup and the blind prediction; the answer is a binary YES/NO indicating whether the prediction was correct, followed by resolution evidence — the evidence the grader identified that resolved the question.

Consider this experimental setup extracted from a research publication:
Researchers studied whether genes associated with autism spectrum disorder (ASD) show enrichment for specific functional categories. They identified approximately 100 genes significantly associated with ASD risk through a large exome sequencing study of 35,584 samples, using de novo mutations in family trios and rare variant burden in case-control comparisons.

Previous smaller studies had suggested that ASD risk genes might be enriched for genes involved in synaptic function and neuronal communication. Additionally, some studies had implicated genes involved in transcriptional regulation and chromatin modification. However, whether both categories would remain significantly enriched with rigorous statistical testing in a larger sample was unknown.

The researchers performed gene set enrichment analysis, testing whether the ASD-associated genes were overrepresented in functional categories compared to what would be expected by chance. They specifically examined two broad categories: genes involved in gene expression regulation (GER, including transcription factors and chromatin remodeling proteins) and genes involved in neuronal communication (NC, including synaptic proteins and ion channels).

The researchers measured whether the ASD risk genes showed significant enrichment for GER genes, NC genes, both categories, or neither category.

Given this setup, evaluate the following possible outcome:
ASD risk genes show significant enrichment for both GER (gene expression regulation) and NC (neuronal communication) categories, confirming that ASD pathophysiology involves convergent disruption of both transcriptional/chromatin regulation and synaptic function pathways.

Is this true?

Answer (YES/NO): YES